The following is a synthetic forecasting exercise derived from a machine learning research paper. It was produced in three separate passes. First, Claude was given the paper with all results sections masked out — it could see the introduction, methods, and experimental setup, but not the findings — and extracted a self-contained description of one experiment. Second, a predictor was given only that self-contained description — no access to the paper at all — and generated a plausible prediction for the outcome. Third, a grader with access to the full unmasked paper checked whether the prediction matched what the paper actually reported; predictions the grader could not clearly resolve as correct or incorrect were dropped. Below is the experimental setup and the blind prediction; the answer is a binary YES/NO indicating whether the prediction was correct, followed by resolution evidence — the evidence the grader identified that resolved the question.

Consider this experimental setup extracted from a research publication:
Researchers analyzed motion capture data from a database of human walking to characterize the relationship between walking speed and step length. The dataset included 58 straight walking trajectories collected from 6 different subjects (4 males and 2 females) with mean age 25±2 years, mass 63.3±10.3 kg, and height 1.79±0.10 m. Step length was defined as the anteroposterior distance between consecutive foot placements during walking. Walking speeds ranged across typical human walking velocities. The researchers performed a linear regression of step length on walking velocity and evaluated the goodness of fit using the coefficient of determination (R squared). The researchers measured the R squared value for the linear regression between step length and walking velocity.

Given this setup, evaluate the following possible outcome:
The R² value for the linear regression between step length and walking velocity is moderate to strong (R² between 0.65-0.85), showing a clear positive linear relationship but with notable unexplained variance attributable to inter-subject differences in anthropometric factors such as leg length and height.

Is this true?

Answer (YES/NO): NO